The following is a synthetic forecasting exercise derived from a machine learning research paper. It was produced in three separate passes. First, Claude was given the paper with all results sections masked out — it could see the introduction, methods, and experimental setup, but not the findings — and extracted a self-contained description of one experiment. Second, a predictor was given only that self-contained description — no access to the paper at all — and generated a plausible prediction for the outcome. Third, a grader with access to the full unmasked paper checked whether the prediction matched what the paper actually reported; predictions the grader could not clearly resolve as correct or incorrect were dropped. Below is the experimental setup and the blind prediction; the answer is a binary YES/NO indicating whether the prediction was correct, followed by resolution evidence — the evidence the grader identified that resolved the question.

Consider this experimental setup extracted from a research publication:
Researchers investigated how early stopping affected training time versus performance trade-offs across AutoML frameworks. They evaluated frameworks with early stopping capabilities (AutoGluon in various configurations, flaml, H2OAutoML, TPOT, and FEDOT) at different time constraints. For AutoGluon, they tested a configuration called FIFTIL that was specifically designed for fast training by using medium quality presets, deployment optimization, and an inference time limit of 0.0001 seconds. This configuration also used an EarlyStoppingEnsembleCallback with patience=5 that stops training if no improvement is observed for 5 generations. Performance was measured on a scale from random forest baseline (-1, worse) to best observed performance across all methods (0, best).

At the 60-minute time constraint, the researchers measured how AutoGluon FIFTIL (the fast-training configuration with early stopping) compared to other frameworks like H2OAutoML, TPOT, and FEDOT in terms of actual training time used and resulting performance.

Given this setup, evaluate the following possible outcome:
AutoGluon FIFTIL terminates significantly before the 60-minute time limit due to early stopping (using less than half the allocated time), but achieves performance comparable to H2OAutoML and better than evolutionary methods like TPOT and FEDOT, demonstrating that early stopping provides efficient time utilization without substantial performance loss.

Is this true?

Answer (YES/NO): YES